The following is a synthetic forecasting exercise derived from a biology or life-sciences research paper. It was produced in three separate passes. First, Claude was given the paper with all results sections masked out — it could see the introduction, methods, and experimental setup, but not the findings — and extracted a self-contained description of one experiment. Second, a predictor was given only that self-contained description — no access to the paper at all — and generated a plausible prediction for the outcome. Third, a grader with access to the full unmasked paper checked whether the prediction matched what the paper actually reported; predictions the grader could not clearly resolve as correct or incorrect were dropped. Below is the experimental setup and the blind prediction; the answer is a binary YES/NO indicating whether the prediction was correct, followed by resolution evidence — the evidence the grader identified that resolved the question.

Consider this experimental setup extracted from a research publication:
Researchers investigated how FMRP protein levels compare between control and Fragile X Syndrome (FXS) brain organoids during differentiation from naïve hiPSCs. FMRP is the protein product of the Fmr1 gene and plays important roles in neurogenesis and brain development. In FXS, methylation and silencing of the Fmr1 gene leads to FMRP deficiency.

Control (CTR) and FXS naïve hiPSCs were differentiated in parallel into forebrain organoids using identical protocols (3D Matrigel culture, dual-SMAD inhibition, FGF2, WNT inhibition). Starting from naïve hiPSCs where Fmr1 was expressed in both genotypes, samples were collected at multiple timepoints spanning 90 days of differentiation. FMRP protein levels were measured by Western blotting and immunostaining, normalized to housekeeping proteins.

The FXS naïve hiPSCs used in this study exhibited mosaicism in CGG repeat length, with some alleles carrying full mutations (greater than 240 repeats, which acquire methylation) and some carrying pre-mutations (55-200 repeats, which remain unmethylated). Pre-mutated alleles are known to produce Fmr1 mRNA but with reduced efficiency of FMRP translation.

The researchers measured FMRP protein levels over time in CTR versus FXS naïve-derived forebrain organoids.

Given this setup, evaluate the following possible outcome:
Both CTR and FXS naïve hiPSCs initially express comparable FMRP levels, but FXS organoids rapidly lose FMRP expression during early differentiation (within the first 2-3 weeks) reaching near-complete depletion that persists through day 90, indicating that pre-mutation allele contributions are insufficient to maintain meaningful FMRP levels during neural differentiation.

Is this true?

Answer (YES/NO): NO